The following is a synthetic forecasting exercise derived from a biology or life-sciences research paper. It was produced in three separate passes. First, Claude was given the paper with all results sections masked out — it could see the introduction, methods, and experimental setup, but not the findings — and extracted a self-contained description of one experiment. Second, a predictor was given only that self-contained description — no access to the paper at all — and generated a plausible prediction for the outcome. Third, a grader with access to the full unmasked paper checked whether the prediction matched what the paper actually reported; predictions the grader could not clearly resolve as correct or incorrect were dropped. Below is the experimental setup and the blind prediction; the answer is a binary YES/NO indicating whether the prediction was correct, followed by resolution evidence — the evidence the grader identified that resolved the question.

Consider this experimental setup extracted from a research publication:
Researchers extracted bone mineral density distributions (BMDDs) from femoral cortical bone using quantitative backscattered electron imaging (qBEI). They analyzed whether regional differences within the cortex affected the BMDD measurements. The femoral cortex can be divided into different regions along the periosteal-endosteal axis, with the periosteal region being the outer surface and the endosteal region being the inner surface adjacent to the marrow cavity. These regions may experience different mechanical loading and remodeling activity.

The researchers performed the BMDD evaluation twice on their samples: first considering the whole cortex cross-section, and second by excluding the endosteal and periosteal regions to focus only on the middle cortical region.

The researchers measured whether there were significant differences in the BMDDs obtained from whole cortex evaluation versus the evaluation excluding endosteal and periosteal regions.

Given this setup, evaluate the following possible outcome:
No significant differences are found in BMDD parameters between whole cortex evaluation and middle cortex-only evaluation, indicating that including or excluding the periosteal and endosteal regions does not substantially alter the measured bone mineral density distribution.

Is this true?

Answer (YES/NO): YES